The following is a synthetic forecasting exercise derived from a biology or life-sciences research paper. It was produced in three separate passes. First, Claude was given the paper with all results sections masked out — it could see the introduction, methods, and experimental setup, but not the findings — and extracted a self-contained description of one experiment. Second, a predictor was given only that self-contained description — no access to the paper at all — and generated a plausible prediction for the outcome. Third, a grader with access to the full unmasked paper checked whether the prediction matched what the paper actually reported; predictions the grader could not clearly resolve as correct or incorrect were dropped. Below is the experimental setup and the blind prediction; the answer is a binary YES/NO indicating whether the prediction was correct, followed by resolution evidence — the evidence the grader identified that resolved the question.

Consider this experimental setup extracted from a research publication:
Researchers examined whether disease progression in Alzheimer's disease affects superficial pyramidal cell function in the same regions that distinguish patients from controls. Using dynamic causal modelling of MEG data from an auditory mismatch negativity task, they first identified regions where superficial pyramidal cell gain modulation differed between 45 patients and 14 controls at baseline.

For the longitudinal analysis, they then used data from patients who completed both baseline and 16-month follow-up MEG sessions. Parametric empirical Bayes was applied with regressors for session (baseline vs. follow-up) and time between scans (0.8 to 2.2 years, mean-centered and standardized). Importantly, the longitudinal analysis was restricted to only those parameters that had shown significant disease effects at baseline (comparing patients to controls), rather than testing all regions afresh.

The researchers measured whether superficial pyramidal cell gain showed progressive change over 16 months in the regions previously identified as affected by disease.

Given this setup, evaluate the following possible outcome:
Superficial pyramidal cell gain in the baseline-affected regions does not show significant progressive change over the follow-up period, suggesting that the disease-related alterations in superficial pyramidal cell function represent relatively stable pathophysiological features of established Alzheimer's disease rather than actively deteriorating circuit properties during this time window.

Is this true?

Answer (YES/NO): NO